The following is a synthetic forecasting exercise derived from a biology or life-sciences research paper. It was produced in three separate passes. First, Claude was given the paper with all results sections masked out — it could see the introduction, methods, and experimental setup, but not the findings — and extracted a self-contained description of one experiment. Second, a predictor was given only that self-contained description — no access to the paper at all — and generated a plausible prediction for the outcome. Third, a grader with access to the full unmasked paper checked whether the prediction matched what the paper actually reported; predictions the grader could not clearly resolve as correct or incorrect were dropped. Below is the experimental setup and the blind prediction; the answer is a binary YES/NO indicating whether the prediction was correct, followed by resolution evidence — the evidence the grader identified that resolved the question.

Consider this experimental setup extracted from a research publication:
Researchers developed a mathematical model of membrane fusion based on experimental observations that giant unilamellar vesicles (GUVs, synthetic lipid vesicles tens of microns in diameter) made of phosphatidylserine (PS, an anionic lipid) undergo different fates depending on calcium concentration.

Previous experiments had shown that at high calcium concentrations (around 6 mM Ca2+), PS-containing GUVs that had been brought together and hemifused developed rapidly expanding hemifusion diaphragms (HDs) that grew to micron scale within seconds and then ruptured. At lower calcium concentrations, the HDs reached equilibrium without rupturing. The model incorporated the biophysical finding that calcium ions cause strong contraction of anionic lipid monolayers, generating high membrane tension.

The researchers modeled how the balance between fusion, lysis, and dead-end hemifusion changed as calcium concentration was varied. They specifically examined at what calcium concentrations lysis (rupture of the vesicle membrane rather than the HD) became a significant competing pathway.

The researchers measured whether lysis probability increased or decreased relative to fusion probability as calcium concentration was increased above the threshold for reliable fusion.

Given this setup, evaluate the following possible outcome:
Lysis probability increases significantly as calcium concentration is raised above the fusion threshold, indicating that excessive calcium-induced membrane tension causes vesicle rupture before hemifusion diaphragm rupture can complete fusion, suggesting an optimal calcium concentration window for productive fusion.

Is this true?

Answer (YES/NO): YES